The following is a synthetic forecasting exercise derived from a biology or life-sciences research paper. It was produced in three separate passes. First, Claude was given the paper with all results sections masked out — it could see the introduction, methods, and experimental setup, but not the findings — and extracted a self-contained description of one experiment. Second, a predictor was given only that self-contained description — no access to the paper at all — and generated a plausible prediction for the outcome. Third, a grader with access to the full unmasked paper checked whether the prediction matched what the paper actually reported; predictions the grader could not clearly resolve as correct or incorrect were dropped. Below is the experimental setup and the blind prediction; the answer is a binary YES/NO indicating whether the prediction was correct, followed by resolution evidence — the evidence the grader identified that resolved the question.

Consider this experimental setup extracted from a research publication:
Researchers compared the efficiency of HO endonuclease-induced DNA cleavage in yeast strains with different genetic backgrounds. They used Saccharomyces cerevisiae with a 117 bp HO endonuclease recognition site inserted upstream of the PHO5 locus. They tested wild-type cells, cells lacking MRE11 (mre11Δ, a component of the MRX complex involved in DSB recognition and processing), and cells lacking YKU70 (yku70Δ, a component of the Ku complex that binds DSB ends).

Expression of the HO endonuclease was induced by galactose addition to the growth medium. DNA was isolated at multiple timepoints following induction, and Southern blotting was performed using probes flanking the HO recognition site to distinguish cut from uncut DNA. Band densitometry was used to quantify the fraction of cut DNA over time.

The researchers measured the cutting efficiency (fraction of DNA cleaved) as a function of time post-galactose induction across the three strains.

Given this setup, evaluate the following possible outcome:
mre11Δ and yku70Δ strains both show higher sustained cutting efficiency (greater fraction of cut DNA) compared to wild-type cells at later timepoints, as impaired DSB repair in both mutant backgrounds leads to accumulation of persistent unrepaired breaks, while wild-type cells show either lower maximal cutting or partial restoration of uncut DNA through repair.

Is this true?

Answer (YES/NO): NO